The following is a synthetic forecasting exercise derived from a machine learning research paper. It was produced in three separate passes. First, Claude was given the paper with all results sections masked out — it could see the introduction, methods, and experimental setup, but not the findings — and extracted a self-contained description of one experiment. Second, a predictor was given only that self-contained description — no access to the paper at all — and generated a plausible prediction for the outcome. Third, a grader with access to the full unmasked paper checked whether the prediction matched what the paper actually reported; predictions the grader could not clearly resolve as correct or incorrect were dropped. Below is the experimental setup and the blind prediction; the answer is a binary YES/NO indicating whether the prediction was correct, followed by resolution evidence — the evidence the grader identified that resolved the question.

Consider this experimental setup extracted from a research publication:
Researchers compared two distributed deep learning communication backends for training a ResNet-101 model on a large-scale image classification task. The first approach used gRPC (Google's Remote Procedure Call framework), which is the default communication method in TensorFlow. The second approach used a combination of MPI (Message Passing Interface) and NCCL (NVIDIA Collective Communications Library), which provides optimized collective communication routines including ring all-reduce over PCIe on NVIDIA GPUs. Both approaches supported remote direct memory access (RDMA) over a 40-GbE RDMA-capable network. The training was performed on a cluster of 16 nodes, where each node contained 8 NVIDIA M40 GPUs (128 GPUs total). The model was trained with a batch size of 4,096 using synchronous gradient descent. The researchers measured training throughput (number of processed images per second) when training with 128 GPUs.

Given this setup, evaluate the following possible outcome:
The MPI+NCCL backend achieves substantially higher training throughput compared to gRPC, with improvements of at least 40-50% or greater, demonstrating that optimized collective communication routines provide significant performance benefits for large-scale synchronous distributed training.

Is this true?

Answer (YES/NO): YES